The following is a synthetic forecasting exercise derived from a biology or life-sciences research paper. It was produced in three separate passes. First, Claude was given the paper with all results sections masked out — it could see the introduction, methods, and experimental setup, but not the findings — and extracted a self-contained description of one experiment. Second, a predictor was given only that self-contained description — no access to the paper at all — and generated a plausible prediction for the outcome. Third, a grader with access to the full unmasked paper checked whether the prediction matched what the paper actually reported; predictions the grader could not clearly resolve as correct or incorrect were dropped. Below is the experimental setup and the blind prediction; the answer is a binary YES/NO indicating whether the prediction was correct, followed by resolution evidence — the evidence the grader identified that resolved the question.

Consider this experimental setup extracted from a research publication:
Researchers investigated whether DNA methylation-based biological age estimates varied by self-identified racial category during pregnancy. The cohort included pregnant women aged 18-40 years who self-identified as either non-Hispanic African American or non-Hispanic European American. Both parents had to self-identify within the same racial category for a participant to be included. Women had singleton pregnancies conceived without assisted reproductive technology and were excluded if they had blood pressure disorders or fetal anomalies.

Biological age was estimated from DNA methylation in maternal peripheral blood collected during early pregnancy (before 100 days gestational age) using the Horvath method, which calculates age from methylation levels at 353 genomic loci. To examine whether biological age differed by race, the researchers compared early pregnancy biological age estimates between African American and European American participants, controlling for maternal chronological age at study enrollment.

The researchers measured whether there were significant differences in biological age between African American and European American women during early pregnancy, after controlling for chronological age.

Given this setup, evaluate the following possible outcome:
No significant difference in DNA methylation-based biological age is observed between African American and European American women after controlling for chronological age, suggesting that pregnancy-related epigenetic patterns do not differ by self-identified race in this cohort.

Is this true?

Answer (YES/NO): NO